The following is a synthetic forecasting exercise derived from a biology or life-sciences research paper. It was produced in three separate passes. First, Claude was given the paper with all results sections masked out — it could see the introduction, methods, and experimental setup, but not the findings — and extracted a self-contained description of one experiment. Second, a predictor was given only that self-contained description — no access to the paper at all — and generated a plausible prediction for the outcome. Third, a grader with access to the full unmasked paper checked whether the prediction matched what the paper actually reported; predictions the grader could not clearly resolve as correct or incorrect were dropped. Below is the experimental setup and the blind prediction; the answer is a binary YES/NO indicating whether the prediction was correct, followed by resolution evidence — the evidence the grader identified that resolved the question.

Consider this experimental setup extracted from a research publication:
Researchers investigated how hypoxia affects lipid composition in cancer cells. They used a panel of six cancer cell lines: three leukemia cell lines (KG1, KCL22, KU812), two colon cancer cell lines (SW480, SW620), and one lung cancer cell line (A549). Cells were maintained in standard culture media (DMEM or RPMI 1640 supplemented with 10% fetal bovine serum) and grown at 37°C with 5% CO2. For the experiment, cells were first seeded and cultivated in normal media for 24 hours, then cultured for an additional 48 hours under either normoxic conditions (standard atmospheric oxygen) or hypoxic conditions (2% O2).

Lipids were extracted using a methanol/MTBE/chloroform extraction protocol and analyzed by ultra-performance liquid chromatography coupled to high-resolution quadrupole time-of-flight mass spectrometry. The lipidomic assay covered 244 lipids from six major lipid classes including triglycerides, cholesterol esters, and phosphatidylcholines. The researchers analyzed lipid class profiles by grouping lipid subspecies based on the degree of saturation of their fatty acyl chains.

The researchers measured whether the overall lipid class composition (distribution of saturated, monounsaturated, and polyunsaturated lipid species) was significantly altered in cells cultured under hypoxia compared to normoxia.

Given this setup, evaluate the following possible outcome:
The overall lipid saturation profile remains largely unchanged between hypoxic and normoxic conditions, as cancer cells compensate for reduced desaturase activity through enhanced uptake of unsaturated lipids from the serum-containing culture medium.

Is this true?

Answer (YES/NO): NO